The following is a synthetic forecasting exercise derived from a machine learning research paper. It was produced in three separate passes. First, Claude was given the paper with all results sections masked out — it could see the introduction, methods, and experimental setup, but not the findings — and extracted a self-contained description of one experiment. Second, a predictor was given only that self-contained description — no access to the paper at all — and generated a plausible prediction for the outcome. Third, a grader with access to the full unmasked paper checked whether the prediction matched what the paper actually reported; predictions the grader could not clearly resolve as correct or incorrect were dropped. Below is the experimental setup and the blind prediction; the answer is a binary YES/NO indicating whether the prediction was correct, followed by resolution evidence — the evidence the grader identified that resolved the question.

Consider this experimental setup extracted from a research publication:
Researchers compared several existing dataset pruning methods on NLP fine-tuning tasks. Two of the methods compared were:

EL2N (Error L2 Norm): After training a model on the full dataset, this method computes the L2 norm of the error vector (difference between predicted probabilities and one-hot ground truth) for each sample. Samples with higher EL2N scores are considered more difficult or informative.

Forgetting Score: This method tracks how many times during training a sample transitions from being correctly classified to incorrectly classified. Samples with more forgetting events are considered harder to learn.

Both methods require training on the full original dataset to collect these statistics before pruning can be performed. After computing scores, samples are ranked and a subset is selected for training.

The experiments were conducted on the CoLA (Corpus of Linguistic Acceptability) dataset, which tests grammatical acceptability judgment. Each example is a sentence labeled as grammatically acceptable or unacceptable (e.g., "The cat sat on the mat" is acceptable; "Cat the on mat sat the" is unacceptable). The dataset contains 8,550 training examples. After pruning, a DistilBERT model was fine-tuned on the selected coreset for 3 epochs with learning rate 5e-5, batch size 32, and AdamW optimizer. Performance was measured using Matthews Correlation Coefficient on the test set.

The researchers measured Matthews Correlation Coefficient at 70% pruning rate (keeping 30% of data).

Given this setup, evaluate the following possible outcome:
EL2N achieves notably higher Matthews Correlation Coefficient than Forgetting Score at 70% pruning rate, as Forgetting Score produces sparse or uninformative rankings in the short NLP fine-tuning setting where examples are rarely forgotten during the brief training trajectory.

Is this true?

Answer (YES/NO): NO